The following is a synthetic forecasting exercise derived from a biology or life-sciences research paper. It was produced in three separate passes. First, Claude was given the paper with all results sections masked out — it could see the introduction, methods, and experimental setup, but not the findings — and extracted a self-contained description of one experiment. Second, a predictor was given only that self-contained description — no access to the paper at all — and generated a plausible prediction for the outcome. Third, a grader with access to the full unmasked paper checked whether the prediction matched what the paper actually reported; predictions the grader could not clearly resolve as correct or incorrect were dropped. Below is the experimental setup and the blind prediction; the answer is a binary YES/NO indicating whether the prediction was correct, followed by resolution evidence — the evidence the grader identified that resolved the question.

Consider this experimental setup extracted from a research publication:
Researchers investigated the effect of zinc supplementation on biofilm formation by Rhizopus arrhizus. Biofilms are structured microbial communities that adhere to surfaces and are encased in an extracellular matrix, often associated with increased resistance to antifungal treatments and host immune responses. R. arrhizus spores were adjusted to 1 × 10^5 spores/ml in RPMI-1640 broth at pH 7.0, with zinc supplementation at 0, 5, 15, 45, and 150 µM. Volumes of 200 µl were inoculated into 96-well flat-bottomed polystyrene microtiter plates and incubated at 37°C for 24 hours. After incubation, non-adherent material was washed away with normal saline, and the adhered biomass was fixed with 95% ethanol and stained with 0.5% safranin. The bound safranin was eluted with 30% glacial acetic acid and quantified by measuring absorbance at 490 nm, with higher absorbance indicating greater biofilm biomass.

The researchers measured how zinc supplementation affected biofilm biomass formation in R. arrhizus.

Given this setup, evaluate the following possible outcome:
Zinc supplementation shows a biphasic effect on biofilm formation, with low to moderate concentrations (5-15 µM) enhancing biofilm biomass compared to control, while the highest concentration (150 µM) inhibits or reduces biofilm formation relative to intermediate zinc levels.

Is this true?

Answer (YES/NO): NO